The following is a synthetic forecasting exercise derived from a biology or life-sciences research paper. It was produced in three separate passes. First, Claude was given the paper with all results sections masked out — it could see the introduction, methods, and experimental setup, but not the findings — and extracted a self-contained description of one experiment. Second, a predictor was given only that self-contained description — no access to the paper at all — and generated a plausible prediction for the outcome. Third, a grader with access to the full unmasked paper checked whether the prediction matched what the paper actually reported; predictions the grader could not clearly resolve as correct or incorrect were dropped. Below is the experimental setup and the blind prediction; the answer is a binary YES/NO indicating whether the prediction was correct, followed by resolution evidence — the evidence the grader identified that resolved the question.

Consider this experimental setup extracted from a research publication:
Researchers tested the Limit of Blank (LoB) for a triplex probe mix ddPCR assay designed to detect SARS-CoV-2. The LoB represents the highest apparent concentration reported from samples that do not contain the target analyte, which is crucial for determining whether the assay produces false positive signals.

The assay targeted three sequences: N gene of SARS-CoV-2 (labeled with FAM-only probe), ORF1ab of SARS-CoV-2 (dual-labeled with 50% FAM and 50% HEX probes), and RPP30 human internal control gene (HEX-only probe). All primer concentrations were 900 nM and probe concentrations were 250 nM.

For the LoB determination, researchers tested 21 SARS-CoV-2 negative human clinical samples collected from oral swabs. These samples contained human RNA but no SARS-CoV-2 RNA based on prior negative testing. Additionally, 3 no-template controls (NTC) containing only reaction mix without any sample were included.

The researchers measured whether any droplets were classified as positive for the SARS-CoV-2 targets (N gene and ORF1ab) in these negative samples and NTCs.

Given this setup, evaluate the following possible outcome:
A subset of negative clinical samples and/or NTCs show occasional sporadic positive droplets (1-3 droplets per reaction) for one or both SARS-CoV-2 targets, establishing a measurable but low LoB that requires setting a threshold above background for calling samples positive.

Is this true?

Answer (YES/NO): YES